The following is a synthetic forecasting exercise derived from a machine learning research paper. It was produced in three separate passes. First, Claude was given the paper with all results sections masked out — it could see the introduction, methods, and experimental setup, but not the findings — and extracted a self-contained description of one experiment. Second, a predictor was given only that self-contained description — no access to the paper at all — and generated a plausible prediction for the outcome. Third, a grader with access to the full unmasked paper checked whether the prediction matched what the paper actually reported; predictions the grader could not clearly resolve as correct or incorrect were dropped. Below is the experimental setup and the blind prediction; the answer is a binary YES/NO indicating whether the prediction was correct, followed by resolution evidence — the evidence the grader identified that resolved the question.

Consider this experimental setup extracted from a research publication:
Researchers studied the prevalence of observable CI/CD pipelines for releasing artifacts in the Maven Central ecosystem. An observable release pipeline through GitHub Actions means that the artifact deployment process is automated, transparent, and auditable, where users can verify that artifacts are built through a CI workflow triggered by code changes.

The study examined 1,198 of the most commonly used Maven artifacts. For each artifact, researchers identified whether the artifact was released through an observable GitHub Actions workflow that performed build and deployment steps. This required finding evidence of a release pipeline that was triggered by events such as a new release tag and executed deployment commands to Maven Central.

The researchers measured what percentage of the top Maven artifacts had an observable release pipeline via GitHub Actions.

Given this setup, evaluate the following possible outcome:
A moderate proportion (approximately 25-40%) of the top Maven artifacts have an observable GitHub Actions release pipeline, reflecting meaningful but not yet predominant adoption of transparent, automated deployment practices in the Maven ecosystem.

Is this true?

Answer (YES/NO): NO